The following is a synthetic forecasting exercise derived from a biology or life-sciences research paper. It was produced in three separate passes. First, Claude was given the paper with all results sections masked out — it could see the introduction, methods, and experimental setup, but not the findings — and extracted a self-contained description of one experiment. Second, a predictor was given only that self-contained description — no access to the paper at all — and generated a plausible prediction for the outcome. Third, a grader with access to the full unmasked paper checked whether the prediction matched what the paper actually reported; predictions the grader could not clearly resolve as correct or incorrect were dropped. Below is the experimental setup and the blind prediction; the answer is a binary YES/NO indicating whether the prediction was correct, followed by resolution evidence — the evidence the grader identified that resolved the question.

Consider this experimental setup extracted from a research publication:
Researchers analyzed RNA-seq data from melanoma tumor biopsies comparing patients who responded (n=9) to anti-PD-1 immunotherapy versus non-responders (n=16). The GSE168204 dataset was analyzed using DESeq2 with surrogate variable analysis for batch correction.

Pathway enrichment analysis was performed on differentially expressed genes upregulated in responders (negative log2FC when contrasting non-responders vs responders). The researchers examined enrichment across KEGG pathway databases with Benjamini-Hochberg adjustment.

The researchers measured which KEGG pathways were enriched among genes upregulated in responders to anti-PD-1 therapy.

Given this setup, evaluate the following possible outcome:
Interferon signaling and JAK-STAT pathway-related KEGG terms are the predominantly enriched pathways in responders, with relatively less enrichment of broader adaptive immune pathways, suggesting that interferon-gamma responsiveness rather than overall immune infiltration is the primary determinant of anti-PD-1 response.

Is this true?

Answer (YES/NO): NO